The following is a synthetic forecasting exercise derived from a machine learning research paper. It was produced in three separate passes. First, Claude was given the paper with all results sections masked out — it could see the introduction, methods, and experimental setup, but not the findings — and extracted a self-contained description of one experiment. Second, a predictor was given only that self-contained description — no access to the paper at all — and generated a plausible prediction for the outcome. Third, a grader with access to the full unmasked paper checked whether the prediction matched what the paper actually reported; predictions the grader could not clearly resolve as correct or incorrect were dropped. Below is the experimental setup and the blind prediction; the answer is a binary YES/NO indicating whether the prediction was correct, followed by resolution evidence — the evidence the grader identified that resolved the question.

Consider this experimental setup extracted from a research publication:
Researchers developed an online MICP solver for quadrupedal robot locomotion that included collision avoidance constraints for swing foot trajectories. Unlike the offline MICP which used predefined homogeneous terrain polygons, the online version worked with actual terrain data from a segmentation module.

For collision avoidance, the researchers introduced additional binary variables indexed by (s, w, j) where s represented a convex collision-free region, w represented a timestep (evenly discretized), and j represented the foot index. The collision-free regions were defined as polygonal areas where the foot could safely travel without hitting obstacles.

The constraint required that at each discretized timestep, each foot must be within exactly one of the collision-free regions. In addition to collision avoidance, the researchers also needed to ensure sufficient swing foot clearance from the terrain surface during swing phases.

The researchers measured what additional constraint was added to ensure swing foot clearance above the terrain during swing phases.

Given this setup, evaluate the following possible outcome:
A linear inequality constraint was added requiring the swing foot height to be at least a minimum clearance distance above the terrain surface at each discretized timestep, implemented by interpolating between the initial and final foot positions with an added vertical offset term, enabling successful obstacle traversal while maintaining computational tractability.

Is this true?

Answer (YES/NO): NO